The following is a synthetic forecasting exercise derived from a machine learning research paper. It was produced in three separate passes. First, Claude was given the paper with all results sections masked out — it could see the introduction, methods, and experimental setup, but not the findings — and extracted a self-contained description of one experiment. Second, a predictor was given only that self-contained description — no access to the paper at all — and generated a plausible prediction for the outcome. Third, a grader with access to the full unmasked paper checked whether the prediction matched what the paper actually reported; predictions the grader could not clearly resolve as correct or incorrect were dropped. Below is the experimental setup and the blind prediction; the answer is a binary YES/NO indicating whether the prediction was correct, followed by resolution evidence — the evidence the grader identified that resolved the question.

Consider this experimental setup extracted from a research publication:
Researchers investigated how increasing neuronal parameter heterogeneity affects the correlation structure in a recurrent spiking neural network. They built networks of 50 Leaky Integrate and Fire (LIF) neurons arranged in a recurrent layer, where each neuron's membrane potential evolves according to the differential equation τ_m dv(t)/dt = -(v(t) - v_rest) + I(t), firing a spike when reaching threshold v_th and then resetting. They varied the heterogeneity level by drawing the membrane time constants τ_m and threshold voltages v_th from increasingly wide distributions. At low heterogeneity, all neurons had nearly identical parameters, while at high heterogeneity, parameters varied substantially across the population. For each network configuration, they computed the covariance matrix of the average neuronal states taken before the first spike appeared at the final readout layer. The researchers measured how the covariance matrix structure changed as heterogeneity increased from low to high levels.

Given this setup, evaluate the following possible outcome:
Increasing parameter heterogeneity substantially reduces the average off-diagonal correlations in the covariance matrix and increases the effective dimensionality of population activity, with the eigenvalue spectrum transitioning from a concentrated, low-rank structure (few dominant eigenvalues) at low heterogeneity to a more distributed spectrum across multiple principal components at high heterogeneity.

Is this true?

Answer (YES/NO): YES